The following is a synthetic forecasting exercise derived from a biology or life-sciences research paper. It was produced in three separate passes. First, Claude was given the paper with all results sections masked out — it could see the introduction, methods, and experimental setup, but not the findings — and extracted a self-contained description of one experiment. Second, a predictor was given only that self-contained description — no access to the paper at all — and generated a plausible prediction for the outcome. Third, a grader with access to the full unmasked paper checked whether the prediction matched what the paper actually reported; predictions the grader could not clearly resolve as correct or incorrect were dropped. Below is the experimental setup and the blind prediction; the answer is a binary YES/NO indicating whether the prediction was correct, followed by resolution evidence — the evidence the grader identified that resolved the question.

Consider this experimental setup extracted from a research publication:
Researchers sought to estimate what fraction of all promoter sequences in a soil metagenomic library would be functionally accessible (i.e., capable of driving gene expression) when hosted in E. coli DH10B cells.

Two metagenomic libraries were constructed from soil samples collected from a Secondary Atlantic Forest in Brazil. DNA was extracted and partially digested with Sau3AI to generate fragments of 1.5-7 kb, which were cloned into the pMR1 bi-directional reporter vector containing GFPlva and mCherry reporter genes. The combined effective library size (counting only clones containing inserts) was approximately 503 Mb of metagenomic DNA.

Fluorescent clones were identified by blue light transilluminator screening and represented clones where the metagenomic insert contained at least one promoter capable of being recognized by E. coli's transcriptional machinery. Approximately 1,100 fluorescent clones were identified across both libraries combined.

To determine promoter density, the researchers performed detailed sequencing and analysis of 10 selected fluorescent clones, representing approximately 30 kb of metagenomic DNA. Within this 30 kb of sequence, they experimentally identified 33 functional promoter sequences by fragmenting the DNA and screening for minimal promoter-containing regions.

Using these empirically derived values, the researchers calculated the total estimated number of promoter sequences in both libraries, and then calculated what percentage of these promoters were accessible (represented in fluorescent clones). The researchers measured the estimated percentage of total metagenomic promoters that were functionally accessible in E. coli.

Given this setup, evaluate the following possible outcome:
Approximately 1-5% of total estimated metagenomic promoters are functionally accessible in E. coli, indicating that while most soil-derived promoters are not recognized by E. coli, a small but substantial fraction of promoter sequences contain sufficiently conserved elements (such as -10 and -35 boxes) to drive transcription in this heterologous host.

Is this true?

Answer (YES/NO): YES